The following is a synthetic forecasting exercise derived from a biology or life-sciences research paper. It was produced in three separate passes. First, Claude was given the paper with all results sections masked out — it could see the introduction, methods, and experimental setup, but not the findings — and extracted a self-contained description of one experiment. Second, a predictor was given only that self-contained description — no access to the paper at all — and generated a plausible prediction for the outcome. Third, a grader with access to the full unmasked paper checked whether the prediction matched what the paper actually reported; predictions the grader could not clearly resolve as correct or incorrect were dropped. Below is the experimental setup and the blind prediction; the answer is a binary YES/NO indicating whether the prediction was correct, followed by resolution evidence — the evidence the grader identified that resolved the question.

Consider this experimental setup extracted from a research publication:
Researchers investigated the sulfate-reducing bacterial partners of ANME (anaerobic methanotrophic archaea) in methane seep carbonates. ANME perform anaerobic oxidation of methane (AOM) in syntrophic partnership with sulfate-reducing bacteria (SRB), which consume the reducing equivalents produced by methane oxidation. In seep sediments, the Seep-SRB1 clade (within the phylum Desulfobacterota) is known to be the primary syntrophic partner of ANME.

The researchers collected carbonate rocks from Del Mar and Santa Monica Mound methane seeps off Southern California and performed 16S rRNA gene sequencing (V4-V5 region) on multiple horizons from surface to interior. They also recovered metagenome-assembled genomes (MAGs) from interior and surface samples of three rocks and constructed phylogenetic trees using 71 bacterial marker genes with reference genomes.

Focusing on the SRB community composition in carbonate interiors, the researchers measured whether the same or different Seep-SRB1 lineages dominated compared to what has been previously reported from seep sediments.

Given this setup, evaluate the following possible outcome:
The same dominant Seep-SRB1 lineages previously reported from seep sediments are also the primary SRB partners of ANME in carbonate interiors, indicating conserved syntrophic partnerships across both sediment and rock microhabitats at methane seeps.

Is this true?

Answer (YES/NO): NO